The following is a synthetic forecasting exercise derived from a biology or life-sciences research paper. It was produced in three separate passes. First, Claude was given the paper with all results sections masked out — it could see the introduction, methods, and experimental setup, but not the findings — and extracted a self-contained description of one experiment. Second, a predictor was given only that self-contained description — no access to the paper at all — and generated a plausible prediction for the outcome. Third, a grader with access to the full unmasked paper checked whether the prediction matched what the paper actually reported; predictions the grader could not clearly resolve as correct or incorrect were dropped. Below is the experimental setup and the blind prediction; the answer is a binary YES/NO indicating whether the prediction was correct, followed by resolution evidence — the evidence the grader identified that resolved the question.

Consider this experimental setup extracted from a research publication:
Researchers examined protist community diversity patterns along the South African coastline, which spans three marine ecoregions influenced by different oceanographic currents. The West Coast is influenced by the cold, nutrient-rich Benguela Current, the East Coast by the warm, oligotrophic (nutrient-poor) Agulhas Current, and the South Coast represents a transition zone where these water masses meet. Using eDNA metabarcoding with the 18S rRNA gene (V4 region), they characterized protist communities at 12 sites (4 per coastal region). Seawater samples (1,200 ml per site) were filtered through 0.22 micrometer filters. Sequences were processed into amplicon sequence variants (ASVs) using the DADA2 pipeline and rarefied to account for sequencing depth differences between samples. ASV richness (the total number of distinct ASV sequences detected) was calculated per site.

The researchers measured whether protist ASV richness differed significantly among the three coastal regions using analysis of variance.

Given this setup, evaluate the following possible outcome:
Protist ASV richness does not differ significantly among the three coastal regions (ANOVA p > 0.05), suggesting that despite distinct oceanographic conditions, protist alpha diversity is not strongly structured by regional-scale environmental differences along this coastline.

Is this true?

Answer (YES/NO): YES